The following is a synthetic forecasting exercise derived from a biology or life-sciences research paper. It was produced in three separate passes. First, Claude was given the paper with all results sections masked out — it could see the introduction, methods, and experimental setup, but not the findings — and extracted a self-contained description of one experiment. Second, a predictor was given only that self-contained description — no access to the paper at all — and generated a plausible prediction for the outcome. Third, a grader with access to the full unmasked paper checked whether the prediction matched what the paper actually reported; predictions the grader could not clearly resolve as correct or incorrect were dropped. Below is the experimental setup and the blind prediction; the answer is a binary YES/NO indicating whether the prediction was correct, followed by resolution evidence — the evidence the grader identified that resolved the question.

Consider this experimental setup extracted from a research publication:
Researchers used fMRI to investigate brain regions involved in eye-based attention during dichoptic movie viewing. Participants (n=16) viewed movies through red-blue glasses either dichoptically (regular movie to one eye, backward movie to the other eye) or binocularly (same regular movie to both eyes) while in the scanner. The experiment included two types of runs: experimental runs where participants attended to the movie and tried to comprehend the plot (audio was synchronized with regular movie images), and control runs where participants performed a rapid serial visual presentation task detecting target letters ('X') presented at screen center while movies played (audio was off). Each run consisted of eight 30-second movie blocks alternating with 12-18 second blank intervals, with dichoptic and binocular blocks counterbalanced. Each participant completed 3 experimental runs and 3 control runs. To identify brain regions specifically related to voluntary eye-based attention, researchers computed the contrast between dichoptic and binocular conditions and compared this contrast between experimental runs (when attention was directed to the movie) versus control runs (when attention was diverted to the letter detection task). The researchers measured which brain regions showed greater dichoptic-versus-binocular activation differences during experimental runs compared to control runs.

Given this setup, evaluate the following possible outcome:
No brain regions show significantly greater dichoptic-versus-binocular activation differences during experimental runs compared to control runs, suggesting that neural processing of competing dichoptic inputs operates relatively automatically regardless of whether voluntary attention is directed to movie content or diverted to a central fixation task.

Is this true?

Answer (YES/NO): NO